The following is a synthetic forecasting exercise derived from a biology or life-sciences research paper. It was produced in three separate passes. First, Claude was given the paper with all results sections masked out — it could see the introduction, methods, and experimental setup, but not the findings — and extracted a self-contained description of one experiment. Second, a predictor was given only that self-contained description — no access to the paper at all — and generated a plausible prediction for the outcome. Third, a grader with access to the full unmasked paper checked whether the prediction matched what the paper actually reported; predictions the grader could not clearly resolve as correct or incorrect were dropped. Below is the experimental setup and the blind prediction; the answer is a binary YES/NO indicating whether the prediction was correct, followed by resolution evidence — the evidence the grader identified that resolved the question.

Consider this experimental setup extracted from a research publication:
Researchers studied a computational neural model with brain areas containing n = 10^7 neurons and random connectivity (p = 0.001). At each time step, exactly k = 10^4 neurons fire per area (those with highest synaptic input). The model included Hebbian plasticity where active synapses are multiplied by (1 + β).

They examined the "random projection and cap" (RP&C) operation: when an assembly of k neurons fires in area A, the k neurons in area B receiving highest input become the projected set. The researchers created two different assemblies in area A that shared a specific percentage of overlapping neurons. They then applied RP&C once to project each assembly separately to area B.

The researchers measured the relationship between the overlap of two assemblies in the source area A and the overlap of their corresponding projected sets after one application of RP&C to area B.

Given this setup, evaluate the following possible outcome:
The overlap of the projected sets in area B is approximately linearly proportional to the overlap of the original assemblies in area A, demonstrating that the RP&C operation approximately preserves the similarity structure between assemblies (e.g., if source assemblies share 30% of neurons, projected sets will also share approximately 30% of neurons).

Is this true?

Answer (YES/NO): YES